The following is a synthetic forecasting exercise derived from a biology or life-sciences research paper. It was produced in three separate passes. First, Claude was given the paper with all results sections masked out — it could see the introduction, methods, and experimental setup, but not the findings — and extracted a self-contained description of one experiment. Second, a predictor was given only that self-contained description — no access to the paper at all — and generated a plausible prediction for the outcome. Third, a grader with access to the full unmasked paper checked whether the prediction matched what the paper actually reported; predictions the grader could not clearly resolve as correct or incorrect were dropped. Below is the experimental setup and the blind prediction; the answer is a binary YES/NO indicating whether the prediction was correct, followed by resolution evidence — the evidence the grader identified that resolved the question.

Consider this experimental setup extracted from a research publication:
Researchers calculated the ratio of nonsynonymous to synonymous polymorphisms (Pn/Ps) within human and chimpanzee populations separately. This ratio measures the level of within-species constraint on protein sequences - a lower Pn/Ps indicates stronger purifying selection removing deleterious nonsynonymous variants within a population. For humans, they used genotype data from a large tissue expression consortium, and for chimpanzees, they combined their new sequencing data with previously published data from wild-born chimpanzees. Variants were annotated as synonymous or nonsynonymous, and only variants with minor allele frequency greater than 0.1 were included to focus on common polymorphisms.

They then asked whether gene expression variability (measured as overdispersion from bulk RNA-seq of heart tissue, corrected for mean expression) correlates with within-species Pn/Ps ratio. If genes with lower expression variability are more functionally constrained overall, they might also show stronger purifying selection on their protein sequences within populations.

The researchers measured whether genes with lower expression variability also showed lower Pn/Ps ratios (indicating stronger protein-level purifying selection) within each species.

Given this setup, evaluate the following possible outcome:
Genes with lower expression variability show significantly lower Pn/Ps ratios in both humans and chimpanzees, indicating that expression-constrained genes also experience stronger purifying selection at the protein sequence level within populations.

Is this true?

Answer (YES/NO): NO